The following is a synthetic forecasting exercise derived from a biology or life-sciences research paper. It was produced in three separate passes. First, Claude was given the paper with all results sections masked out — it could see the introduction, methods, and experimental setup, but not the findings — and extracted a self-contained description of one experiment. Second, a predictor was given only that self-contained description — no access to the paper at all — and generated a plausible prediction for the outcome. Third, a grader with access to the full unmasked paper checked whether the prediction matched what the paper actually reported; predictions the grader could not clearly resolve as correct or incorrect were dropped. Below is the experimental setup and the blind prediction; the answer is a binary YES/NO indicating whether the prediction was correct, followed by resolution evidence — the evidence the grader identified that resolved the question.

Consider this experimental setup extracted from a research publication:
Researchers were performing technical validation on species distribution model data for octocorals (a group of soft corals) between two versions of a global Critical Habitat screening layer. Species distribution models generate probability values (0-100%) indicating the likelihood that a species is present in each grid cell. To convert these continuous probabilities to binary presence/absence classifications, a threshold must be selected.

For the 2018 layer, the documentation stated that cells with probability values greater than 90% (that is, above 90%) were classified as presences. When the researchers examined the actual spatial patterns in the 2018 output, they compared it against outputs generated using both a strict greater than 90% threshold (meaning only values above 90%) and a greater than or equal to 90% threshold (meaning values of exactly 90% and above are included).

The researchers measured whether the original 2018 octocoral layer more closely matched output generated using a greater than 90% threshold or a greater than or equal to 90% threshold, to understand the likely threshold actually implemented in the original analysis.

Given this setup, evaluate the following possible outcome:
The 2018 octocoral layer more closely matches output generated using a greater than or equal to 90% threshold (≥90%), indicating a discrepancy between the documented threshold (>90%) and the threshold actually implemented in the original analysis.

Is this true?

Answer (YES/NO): YES